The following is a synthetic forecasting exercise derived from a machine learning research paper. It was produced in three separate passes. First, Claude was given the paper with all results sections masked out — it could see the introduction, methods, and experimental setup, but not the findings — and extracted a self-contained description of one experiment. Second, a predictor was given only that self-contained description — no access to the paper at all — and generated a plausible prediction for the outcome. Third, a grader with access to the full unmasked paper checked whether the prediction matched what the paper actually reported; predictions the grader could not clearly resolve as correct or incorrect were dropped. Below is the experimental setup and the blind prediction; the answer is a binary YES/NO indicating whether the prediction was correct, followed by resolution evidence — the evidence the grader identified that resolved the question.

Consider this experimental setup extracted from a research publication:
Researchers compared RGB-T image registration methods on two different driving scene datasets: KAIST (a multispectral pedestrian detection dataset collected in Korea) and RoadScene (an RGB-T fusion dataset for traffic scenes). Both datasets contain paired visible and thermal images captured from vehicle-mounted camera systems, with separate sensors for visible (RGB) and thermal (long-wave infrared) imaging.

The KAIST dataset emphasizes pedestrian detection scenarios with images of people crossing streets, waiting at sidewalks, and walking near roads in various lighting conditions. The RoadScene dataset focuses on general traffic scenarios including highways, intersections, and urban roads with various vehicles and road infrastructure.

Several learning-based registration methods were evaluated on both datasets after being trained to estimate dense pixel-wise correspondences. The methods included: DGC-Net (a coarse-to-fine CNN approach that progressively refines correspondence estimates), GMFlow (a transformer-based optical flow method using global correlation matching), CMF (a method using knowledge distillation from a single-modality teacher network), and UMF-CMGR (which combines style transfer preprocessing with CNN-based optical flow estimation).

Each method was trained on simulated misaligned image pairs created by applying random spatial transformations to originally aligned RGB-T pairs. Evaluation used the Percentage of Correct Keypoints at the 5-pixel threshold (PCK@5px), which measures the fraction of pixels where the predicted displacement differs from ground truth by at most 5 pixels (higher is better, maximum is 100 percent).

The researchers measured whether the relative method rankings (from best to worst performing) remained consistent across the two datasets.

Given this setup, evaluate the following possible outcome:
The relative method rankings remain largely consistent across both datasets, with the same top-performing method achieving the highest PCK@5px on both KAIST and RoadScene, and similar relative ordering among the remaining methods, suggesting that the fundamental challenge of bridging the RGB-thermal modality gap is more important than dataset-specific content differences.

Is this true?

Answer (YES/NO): YES